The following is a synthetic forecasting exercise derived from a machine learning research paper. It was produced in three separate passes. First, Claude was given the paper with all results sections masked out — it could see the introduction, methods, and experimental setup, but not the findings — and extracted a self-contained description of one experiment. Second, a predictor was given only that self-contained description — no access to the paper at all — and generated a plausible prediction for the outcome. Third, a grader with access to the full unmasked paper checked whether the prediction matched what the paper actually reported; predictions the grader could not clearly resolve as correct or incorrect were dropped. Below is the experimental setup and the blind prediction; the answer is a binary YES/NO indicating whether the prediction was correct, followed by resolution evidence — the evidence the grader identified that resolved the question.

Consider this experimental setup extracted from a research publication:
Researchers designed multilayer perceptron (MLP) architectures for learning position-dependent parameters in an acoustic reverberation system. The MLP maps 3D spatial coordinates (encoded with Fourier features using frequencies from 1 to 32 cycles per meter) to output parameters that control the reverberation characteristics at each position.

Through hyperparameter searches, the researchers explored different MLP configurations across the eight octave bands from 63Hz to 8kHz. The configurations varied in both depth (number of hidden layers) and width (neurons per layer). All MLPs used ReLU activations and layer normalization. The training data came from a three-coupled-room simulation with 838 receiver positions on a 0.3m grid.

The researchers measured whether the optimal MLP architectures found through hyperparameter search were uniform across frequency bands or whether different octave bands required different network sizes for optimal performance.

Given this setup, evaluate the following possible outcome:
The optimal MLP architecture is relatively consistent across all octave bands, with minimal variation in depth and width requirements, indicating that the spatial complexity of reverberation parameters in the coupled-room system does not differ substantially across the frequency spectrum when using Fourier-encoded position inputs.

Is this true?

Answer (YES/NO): NO